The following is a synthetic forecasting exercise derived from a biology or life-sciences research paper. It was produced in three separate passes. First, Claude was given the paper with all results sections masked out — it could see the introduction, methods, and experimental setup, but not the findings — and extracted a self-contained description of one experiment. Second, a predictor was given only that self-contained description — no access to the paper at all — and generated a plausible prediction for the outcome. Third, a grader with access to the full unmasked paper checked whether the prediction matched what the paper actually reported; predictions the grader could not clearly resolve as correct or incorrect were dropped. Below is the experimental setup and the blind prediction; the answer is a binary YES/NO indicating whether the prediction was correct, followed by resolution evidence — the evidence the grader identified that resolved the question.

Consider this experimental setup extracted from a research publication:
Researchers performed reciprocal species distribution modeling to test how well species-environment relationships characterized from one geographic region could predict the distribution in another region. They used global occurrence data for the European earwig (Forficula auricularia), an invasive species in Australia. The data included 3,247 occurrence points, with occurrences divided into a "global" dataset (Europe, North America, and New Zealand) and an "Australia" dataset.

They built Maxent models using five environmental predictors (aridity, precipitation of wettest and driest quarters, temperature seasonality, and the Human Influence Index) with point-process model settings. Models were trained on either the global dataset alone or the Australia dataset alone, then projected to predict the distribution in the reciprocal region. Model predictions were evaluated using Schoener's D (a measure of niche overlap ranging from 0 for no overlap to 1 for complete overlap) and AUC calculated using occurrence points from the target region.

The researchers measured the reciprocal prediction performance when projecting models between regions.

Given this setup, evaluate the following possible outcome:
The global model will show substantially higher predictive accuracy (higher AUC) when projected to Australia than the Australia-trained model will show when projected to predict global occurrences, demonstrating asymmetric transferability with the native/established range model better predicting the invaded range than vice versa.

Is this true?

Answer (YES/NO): NO